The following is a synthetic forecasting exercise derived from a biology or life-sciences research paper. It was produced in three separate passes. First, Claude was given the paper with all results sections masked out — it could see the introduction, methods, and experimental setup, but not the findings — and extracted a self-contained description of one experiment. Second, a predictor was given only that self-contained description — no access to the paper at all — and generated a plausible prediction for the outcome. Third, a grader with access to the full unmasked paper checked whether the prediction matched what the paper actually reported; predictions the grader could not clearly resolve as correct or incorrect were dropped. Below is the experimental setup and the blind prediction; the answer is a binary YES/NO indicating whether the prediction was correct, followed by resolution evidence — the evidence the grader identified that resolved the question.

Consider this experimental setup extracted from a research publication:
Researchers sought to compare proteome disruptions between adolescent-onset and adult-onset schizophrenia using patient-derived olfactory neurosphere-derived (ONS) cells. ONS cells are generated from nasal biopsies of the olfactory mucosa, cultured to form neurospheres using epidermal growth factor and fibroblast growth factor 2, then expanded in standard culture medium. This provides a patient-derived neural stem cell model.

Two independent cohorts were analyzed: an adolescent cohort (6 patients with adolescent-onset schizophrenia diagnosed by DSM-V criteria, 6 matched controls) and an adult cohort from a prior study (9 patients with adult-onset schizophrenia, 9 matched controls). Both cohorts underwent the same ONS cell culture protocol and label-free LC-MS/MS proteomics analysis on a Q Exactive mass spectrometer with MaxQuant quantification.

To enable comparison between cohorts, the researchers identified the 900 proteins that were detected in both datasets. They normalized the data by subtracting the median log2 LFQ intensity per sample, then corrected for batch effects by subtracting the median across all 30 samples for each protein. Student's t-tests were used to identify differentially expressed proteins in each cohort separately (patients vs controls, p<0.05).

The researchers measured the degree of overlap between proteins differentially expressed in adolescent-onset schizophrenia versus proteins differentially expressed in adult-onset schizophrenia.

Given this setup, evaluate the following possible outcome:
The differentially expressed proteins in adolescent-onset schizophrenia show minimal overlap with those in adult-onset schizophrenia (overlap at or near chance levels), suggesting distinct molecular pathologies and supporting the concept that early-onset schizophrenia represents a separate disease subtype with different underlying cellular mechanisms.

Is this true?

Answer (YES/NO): NO